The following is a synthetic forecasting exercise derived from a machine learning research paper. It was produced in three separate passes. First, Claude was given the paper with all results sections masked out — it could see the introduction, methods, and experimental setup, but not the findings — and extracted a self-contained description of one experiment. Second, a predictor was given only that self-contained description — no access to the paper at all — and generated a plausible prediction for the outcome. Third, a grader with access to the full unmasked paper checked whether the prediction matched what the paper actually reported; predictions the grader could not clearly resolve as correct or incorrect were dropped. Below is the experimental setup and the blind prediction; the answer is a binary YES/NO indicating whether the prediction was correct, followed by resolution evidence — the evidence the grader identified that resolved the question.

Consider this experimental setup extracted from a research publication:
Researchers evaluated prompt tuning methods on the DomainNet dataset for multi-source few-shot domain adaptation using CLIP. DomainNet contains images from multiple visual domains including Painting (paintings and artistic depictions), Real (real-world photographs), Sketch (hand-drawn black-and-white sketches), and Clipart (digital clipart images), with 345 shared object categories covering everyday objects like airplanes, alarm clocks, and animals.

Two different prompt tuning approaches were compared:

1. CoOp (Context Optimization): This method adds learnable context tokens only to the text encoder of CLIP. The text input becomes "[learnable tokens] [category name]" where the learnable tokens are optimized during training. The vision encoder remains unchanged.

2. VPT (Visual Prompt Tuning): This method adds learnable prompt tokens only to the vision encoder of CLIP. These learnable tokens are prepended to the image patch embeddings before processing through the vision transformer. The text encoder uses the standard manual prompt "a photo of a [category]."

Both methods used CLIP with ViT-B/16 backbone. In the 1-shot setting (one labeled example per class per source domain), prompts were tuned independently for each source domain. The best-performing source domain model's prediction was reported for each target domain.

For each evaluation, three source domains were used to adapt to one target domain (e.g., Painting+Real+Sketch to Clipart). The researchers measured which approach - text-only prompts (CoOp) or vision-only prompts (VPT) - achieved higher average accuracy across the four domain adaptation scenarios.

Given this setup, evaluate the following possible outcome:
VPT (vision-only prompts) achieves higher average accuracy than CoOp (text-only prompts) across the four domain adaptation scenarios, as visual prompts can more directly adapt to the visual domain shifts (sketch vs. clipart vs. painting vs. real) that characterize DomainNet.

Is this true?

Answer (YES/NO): YES